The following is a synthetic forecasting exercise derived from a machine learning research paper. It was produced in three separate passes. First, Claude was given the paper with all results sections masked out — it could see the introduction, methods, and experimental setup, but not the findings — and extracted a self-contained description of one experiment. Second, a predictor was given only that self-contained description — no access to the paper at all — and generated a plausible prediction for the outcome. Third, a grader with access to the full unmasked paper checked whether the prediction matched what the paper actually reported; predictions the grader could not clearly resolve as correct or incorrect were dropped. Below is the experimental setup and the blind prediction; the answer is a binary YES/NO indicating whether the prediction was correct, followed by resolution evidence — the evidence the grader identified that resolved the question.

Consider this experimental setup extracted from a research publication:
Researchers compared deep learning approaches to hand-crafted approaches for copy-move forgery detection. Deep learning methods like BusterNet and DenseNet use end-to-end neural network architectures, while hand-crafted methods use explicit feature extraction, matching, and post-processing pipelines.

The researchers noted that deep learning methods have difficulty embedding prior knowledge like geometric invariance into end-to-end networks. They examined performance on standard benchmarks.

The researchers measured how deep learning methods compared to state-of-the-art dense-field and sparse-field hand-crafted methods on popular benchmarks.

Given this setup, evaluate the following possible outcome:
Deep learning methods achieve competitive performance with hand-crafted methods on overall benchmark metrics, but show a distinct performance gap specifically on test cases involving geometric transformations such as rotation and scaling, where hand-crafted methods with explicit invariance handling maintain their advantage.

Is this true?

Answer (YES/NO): NO